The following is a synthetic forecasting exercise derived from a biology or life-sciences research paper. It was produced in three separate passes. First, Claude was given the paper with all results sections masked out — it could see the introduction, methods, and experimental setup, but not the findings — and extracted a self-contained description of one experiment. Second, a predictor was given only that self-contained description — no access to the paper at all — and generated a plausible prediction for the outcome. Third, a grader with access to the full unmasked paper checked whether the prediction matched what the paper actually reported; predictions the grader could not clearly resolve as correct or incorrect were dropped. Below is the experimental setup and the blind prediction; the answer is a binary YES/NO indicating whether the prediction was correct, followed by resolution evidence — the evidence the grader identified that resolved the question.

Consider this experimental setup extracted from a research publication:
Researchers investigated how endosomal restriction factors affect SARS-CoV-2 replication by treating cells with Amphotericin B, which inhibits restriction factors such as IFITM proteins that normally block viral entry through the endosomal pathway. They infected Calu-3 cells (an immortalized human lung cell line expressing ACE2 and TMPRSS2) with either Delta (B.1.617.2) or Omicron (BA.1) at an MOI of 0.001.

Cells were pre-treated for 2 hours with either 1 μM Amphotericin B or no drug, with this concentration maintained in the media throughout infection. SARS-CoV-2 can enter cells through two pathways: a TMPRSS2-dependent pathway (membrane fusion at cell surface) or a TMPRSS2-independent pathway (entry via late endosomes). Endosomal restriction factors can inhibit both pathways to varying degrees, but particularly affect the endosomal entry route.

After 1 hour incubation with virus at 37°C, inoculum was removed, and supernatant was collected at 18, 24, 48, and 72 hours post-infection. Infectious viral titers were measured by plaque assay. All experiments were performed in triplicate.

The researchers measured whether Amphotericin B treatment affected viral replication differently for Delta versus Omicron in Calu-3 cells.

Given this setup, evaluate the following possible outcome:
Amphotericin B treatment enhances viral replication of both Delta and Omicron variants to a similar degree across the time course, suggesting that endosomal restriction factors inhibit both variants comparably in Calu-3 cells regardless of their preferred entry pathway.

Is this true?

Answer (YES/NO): NO